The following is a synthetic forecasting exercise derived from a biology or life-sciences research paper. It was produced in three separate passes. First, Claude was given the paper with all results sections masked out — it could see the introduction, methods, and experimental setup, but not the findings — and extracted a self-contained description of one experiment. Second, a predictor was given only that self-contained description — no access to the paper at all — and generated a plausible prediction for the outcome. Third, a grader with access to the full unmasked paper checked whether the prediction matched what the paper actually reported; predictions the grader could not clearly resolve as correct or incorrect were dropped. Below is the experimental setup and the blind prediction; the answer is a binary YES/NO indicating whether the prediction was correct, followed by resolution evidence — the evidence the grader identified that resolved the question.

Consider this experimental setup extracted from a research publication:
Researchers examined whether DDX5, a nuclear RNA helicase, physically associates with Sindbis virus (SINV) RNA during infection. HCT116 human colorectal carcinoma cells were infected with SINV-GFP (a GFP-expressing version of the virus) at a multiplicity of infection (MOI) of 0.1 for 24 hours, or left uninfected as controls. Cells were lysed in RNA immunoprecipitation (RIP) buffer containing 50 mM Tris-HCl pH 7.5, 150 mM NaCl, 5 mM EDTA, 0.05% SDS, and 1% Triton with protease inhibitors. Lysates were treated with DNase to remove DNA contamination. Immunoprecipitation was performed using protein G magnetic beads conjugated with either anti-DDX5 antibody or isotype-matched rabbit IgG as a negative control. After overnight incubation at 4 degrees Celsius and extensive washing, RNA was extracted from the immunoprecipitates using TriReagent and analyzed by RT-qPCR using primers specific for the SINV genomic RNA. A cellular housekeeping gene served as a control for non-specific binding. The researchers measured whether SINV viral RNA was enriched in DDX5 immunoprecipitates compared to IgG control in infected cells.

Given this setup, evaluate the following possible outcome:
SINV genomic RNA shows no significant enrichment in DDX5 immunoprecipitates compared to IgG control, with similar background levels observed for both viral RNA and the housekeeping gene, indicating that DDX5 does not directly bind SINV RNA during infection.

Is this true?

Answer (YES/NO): NO